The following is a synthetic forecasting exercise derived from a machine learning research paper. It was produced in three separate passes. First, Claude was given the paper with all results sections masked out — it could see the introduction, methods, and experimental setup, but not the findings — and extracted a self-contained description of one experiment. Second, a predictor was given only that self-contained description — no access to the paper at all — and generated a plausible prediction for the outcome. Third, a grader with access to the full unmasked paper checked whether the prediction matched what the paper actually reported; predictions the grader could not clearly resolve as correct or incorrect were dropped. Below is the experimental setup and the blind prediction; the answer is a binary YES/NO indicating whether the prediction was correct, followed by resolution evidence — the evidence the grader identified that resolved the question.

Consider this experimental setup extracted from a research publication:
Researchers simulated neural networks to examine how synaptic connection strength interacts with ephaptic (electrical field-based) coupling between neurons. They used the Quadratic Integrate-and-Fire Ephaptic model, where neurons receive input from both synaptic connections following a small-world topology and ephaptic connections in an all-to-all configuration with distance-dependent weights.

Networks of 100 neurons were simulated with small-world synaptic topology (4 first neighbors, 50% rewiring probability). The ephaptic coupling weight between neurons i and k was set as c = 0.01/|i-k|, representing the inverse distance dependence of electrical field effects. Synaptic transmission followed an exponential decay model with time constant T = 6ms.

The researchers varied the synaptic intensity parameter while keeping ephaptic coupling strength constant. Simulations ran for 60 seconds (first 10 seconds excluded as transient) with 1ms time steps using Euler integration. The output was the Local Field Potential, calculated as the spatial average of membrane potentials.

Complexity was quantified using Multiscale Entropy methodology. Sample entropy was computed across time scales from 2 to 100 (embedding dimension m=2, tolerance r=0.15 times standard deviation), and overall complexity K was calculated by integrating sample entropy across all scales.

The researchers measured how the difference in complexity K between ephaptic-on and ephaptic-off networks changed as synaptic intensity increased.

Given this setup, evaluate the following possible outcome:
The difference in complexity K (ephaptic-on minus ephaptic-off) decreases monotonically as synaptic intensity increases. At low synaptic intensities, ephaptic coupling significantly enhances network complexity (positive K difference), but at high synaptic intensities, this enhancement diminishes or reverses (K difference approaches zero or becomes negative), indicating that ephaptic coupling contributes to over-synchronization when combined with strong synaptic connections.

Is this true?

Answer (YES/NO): YES